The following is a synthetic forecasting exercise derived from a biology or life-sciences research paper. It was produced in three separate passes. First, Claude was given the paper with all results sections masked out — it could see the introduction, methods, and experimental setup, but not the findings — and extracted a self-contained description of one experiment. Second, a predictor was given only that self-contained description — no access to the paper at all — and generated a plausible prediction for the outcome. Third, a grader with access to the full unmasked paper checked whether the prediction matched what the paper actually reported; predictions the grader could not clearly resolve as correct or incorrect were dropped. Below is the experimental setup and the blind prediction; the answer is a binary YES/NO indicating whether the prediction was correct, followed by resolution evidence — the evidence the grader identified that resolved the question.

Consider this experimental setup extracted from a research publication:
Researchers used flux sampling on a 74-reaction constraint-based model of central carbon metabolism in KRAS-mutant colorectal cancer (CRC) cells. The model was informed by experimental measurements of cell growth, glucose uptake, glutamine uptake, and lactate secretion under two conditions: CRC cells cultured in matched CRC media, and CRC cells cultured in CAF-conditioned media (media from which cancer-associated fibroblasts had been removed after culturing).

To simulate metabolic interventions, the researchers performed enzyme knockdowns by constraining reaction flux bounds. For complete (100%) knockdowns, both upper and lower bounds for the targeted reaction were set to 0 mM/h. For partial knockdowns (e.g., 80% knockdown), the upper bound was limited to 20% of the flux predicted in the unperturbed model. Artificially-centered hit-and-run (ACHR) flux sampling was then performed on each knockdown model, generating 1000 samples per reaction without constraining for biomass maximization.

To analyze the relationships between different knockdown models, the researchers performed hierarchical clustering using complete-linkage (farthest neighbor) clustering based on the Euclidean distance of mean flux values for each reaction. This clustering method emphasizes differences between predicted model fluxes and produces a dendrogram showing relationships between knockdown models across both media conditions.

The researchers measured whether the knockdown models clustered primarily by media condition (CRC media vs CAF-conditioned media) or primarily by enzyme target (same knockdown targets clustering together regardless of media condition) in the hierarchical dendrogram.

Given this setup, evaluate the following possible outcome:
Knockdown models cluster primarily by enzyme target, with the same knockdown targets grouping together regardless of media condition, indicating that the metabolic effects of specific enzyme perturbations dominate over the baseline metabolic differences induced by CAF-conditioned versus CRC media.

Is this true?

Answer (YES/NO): NO